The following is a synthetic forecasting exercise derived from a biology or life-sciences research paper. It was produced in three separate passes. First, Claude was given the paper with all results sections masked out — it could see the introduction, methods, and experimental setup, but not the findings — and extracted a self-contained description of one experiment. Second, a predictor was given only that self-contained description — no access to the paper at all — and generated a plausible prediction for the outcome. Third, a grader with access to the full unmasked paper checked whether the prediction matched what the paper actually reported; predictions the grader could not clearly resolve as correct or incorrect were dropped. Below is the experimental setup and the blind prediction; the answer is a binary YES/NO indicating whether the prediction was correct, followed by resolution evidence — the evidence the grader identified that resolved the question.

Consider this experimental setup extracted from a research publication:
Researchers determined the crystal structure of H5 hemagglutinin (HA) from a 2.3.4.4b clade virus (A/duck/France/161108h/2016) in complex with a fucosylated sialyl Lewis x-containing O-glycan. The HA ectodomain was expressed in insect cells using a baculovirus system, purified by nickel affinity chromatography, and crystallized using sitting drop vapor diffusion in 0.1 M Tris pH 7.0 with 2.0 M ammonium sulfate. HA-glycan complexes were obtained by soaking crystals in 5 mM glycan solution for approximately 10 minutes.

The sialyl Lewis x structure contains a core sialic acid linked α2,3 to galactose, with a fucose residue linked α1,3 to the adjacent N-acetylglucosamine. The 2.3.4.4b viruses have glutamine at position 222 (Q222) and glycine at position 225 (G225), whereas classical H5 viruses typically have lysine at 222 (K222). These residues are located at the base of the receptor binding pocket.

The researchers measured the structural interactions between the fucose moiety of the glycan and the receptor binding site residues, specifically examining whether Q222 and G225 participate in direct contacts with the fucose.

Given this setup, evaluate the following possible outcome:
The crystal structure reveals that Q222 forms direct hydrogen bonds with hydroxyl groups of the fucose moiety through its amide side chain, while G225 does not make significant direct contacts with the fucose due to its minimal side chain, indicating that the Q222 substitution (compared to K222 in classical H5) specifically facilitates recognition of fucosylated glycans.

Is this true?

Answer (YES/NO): NO